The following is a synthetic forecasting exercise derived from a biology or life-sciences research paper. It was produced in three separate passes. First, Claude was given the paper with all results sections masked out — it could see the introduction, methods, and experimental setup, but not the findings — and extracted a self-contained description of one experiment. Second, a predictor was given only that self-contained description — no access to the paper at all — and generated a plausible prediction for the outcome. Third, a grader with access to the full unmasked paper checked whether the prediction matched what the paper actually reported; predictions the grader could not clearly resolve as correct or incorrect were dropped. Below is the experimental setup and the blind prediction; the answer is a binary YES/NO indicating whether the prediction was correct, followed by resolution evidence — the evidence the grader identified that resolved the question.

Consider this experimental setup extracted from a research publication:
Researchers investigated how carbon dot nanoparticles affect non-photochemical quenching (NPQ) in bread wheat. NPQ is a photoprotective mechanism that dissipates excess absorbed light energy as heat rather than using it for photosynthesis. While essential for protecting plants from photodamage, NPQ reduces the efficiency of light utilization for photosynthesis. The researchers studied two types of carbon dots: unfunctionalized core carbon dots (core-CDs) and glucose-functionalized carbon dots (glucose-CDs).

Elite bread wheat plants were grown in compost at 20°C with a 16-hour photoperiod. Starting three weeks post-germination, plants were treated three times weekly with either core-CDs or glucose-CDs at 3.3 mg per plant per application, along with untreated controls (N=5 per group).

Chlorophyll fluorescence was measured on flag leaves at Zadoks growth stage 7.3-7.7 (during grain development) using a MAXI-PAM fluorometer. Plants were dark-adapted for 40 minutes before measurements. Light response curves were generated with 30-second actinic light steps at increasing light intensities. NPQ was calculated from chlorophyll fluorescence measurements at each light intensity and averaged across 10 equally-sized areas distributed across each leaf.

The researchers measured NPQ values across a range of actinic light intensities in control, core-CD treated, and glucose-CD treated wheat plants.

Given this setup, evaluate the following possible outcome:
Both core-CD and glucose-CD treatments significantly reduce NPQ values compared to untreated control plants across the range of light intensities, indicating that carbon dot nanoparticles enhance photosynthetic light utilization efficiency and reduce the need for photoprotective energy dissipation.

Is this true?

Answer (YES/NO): NO